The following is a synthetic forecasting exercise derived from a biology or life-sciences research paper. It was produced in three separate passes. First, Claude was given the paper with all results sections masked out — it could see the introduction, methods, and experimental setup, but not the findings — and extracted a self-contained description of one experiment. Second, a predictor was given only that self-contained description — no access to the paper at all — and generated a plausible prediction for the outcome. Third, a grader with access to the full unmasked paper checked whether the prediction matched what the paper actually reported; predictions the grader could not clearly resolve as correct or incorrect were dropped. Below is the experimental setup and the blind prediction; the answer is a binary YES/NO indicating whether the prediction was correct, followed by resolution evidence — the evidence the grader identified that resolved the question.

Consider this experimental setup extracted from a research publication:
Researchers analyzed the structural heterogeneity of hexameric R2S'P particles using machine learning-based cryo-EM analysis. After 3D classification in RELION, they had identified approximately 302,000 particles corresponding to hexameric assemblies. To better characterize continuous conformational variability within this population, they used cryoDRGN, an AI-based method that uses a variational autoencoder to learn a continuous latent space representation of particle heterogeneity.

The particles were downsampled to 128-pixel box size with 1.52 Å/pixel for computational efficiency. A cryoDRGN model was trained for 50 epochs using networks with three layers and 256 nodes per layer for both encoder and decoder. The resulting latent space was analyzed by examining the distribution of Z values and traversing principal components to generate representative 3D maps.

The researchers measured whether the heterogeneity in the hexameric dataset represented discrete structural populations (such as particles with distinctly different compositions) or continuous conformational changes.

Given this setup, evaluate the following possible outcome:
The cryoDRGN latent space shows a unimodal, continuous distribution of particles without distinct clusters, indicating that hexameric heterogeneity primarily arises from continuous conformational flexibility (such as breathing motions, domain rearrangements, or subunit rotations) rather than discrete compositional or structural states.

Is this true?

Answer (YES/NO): YES